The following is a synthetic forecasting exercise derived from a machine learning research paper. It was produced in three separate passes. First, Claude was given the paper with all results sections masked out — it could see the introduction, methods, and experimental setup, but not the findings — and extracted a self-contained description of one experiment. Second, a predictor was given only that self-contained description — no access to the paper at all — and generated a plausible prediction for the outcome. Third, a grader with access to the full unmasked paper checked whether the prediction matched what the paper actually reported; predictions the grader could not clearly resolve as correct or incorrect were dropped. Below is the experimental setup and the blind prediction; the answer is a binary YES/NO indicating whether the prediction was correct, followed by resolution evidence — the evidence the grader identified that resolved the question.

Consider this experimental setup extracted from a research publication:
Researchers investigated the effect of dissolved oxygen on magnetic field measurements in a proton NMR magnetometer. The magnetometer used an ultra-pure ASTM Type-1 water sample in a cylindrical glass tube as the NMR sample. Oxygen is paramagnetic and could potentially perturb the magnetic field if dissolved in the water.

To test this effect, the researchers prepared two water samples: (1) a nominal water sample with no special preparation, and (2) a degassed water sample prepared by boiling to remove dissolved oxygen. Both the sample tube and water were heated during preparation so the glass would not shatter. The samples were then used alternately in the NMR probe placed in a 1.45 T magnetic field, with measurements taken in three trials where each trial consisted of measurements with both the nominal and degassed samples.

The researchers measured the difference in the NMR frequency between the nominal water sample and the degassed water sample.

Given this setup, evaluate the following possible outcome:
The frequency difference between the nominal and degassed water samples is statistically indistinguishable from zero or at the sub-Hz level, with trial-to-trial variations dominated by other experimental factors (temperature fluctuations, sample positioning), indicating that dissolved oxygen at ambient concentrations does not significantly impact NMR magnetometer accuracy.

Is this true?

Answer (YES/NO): NO